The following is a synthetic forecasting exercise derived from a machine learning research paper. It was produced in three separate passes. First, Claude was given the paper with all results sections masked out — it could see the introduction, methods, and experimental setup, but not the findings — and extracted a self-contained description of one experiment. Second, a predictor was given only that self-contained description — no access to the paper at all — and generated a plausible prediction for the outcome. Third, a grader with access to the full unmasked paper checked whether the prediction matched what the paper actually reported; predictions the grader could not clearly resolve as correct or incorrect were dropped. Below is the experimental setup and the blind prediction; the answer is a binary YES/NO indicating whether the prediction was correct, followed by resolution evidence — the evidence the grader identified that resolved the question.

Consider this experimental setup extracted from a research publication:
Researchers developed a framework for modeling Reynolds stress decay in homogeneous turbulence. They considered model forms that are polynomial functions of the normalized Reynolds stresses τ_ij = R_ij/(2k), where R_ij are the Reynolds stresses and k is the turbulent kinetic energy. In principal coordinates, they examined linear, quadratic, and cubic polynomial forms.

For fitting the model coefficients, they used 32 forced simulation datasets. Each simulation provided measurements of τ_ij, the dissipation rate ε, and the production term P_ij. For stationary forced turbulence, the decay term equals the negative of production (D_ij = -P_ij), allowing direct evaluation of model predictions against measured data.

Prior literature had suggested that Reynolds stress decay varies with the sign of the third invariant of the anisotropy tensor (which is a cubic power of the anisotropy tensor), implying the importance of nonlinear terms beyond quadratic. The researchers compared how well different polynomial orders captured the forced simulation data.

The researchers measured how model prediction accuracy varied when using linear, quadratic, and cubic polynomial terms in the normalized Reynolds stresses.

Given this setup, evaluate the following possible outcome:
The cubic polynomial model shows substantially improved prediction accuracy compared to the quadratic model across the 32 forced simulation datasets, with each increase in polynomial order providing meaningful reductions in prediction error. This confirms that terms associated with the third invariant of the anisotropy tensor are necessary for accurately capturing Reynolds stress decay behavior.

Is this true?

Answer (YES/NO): NO